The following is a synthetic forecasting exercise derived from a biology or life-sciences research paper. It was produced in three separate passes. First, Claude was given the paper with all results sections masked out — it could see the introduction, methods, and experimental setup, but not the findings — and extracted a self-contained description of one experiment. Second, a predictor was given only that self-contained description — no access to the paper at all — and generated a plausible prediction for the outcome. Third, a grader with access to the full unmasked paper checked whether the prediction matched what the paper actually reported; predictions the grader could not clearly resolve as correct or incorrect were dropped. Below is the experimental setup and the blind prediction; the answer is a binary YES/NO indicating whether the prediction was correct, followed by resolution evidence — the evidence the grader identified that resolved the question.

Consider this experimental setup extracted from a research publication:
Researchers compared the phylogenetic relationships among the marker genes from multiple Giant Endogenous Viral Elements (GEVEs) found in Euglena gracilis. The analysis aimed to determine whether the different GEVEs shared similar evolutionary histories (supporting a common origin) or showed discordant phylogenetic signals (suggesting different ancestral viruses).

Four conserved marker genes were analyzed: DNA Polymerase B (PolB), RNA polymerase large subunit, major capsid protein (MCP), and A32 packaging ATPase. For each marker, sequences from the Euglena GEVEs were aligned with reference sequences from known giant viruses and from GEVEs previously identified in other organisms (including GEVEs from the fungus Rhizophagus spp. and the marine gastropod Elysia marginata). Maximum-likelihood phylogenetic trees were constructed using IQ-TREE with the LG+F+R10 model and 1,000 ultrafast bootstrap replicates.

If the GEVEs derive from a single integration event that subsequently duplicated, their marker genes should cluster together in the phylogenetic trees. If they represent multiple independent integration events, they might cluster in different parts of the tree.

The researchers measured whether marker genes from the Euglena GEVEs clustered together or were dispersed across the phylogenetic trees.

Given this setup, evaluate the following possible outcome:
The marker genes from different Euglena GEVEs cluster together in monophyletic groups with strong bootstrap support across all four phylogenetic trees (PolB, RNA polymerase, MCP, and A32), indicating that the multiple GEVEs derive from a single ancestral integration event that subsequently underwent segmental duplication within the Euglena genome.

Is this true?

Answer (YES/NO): NO